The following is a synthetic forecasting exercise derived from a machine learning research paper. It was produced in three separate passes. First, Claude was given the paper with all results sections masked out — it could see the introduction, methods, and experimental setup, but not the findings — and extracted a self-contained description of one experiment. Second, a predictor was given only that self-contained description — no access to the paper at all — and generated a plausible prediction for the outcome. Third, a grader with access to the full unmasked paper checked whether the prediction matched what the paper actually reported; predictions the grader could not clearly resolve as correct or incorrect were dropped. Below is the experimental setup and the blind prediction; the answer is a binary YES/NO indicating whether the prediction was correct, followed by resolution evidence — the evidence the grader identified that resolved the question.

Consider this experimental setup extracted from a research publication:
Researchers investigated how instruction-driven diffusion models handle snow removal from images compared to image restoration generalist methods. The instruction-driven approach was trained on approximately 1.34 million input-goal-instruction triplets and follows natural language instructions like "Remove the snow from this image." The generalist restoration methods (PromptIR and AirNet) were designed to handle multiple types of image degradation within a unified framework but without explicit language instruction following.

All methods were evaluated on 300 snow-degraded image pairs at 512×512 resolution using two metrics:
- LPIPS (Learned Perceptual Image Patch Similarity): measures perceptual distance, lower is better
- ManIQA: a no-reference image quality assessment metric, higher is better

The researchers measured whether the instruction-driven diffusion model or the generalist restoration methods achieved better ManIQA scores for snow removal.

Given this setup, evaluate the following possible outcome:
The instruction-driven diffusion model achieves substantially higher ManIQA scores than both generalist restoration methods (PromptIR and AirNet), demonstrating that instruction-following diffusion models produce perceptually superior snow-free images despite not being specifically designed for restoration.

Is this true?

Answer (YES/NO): NO